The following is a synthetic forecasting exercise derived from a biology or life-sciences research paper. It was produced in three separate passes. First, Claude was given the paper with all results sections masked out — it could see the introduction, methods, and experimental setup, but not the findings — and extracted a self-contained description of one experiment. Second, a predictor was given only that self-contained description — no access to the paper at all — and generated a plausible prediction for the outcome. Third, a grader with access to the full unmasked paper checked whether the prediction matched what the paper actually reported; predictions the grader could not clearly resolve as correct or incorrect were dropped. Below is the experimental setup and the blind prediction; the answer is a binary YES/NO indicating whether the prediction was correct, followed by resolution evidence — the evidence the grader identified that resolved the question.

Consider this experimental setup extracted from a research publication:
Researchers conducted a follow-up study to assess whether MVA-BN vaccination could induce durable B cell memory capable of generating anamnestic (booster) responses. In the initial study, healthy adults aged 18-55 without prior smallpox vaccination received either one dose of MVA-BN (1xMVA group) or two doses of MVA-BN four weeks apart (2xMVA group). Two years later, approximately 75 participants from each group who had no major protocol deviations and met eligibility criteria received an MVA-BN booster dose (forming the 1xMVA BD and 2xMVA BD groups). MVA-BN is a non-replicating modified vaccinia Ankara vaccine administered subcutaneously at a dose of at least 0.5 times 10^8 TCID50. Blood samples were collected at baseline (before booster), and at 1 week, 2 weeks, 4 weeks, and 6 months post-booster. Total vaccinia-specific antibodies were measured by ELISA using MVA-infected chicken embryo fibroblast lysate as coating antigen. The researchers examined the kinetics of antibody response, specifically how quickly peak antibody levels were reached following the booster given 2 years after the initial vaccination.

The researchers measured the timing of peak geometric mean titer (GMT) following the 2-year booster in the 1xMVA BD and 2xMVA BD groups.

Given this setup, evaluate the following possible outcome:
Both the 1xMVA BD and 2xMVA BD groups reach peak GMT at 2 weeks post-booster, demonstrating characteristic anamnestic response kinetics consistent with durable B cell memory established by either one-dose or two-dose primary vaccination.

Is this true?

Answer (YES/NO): YES